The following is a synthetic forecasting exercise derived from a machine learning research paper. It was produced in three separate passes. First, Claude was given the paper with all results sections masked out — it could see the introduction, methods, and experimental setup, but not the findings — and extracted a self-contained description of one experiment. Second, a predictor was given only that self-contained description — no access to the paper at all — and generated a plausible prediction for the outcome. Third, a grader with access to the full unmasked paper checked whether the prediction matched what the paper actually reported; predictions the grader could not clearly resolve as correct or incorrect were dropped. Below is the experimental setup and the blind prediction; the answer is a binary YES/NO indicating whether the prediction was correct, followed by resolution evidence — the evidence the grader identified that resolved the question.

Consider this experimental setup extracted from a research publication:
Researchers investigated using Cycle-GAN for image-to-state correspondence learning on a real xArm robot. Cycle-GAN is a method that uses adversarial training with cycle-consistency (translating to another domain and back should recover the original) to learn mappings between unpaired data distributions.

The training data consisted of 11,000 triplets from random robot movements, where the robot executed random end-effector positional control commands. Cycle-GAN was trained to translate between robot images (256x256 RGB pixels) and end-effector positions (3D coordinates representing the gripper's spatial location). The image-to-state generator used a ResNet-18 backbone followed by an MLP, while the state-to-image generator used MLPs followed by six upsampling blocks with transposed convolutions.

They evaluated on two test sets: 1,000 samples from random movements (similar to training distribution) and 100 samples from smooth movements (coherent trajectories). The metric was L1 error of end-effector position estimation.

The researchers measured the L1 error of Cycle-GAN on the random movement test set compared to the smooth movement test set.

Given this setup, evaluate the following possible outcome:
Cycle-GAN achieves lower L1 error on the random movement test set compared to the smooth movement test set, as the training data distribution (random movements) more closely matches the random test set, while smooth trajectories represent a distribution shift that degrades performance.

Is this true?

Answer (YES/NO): YES